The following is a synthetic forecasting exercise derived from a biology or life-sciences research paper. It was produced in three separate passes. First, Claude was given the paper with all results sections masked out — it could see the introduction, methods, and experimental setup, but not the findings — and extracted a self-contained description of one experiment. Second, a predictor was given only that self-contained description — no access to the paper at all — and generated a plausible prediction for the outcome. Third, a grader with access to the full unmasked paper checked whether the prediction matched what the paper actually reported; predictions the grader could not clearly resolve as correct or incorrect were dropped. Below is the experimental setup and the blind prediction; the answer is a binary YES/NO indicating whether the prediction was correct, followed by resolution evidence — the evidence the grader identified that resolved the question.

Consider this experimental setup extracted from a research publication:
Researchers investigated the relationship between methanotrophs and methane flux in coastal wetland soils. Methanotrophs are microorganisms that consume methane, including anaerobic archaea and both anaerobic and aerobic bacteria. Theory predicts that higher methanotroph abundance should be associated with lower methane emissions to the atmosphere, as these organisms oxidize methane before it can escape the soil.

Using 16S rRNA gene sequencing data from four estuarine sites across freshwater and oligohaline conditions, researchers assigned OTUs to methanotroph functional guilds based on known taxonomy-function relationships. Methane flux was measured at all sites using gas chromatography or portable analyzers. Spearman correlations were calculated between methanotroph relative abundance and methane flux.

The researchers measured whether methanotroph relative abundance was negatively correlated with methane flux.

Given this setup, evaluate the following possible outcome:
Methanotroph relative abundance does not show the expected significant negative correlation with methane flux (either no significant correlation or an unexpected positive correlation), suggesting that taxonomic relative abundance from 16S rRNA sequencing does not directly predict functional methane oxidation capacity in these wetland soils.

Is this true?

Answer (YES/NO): YES